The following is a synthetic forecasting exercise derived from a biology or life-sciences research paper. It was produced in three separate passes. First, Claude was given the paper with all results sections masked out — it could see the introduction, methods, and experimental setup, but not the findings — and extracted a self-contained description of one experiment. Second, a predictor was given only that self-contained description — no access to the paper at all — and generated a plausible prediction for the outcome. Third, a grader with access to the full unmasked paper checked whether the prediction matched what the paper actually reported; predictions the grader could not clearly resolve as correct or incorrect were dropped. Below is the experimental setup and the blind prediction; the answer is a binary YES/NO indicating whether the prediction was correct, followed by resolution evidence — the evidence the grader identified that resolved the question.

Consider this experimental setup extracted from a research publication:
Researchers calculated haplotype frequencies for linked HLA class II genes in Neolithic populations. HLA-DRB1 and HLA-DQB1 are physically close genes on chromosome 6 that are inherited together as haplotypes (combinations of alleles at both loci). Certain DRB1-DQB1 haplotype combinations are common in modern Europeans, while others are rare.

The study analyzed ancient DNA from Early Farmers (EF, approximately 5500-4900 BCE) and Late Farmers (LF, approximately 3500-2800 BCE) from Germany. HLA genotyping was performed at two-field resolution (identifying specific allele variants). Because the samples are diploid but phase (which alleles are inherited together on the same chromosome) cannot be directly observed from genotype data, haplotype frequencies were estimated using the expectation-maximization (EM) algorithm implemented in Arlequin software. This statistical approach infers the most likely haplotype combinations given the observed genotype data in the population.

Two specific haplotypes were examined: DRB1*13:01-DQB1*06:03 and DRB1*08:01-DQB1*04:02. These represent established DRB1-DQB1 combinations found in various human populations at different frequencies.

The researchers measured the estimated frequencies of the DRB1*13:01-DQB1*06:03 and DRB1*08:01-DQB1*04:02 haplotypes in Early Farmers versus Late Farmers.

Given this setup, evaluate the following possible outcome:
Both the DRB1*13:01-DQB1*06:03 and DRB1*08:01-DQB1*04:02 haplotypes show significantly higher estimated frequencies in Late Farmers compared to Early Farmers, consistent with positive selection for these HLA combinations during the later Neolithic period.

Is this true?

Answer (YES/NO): NO